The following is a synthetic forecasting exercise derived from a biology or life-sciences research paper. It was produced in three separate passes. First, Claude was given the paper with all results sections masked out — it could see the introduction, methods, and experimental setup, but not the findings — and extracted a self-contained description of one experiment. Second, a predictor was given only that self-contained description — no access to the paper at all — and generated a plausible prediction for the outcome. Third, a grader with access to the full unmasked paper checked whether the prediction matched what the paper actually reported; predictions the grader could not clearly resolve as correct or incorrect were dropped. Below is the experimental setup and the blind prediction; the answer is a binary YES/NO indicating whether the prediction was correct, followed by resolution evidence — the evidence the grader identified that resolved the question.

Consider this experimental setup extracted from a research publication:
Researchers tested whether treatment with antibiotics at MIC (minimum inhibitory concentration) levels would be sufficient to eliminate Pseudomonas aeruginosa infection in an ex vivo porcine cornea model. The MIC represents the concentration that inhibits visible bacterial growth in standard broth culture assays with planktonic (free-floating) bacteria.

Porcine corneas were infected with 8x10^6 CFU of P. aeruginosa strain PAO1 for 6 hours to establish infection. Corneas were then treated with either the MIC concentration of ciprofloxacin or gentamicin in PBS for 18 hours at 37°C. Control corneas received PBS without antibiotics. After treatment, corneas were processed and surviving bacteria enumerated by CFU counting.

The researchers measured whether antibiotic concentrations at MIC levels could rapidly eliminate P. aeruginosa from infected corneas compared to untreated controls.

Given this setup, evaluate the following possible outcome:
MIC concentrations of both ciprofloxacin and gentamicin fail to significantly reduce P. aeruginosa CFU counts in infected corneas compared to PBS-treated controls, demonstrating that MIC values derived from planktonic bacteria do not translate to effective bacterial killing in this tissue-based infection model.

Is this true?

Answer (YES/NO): YES